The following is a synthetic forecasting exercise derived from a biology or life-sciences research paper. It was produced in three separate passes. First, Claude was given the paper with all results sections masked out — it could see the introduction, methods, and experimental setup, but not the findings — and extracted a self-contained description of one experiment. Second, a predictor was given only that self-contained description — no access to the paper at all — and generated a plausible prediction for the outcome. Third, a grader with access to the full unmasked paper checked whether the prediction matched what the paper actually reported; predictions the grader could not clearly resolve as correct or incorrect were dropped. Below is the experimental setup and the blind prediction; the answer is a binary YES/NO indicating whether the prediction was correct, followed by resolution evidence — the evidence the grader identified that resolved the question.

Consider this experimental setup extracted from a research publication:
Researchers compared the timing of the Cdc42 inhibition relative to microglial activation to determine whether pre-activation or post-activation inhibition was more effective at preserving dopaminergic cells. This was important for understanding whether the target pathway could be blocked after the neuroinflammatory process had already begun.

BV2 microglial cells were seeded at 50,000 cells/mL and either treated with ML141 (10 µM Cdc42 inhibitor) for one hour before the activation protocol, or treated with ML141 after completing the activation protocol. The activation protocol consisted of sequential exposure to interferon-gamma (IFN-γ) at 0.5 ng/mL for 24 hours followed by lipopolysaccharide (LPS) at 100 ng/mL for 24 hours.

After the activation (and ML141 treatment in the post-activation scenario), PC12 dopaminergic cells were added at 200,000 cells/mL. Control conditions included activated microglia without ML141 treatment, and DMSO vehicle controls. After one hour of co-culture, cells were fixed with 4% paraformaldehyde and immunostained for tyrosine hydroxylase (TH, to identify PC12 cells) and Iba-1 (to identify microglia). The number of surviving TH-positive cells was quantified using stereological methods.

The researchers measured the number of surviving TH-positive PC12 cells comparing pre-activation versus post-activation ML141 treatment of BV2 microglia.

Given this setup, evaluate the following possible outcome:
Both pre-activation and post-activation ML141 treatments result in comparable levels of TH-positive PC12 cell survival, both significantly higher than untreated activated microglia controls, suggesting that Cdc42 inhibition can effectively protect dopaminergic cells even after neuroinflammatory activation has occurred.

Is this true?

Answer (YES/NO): YES